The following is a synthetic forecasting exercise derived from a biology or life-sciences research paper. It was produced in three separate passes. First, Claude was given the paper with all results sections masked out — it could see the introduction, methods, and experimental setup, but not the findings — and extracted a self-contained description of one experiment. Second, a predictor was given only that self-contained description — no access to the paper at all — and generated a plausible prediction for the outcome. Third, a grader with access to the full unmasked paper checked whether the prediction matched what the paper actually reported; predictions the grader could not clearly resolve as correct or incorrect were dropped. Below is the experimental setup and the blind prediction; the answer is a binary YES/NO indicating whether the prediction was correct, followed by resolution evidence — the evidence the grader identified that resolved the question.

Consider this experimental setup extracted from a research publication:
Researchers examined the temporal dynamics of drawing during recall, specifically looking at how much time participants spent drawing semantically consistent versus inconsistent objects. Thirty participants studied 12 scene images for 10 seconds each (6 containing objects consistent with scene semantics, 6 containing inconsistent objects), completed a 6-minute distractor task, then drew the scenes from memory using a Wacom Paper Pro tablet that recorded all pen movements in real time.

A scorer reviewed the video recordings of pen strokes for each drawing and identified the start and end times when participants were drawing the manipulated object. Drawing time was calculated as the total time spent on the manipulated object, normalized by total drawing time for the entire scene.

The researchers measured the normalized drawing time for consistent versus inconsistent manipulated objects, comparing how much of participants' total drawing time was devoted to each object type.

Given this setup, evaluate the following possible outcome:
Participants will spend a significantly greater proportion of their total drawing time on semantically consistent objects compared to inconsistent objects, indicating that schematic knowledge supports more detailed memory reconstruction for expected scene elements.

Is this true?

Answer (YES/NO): NO